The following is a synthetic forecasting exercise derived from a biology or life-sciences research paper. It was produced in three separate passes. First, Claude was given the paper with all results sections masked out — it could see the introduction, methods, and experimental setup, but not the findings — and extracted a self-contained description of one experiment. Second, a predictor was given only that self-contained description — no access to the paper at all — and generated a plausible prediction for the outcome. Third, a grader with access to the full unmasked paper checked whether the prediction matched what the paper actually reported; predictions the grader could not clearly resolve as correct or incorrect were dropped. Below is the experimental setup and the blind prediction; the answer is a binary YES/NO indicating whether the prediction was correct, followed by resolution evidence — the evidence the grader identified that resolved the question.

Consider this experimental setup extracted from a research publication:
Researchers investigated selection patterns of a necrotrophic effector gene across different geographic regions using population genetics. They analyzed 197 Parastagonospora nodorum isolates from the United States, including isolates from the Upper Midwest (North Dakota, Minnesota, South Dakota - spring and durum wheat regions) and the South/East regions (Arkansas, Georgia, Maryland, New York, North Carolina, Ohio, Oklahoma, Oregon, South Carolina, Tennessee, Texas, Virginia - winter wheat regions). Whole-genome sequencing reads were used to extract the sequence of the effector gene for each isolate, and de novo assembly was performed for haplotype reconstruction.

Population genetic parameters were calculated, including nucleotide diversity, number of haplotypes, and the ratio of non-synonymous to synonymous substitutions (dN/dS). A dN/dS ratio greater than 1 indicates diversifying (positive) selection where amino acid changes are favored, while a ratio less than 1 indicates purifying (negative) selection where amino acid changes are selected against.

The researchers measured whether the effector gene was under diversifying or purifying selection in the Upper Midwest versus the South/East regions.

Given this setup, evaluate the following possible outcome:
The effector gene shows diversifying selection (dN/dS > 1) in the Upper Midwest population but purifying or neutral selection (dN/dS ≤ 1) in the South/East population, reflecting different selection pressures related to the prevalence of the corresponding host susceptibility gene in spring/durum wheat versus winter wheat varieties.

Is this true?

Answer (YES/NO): NO